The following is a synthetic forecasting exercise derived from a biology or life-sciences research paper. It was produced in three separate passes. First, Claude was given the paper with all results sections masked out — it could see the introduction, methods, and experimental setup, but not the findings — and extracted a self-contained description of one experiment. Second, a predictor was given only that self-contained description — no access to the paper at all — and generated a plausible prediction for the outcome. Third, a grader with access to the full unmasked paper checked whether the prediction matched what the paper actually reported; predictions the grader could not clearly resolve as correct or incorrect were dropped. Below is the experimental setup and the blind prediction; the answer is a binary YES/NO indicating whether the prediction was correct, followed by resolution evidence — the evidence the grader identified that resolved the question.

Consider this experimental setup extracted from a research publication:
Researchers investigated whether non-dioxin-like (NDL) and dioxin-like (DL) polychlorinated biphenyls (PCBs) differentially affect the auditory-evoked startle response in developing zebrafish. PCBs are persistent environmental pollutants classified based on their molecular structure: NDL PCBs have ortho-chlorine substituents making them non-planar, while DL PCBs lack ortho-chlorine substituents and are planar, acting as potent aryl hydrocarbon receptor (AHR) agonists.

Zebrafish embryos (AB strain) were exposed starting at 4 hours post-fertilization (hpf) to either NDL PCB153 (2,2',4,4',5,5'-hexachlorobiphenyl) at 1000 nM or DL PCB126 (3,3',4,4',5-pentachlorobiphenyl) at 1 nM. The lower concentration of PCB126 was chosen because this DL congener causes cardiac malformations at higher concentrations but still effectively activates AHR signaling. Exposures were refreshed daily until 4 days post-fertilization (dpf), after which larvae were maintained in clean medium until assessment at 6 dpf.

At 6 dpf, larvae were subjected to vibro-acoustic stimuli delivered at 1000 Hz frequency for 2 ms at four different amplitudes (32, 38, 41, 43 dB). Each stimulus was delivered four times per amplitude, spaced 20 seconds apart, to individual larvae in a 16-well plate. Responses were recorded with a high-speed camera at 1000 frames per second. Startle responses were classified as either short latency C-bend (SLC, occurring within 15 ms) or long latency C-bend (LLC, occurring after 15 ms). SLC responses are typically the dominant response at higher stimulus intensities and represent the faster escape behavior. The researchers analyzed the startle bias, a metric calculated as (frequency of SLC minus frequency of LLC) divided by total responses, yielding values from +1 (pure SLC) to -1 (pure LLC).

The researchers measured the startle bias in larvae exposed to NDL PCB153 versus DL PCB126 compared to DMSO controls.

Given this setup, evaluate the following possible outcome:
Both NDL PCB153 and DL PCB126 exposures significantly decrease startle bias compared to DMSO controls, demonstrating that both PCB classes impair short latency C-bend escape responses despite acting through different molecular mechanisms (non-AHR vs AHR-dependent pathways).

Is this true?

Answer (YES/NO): NO